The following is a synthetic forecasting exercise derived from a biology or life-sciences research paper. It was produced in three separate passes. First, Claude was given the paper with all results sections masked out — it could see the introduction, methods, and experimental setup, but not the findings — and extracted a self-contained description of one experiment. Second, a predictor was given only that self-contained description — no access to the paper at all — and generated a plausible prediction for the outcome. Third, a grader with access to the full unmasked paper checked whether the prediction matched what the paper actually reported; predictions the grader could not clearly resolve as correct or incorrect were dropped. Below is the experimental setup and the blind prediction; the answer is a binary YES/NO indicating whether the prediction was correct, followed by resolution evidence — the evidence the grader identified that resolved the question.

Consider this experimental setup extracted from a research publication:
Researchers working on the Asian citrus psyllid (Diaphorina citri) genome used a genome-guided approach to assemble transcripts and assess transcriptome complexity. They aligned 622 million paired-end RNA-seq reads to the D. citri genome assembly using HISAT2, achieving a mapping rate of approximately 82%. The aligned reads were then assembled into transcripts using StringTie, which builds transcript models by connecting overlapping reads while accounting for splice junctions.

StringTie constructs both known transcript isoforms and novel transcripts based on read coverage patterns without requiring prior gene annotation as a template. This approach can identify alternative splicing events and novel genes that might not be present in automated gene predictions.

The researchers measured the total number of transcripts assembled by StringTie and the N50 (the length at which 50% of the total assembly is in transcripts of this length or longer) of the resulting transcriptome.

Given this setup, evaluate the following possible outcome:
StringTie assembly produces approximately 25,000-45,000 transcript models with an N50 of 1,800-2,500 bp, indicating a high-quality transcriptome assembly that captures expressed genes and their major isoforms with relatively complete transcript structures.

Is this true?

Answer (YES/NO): NO